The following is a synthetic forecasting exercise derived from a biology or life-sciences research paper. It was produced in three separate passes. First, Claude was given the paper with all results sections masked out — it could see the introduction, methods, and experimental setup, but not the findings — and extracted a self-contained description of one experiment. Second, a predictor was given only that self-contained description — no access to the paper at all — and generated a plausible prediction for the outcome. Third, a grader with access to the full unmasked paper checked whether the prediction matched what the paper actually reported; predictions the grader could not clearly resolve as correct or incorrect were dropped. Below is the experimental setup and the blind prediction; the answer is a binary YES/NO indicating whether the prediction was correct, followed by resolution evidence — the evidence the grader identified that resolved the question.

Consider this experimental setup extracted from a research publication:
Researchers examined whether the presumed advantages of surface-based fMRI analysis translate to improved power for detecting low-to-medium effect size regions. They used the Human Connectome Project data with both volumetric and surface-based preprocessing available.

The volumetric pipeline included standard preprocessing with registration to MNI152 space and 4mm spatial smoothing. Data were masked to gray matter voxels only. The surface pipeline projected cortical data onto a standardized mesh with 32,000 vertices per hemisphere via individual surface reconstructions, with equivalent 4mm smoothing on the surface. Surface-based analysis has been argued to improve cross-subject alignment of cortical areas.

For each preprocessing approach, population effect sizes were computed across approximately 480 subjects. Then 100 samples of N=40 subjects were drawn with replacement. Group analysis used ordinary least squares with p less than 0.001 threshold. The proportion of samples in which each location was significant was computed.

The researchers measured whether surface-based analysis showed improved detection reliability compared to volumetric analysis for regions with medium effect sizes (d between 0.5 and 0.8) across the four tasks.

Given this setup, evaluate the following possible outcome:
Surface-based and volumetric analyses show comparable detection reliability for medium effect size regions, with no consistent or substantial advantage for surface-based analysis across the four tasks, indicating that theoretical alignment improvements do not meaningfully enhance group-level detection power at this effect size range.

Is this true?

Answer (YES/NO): YES